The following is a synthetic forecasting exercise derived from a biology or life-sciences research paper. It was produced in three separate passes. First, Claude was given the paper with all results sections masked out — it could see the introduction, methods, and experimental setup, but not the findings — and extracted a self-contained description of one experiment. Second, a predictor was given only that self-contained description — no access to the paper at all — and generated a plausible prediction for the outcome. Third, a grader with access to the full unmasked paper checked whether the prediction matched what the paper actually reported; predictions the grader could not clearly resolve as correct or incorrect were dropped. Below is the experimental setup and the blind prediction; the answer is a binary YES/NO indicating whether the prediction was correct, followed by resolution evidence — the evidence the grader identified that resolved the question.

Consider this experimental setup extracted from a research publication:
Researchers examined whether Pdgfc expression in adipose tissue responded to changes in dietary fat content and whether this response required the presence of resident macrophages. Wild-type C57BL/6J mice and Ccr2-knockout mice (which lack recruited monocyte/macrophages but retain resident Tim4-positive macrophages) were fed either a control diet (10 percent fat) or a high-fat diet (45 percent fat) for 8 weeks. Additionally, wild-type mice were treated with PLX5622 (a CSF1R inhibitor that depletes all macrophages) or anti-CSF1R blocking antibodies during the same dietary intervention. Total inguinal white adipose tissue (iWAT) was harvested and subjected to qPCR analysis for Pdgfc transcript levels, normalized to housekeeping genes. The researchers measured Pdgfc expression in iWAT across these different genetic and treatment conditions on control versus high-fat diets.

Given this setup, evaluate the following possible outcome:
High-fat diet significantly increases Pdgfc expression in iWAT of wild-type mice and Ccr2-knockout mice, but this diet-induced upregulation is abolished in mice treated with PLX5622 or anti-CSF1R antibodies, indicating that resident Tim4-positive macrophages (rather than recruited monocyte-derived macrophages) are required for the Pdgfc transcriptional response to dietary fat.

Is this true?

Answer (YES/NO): YES